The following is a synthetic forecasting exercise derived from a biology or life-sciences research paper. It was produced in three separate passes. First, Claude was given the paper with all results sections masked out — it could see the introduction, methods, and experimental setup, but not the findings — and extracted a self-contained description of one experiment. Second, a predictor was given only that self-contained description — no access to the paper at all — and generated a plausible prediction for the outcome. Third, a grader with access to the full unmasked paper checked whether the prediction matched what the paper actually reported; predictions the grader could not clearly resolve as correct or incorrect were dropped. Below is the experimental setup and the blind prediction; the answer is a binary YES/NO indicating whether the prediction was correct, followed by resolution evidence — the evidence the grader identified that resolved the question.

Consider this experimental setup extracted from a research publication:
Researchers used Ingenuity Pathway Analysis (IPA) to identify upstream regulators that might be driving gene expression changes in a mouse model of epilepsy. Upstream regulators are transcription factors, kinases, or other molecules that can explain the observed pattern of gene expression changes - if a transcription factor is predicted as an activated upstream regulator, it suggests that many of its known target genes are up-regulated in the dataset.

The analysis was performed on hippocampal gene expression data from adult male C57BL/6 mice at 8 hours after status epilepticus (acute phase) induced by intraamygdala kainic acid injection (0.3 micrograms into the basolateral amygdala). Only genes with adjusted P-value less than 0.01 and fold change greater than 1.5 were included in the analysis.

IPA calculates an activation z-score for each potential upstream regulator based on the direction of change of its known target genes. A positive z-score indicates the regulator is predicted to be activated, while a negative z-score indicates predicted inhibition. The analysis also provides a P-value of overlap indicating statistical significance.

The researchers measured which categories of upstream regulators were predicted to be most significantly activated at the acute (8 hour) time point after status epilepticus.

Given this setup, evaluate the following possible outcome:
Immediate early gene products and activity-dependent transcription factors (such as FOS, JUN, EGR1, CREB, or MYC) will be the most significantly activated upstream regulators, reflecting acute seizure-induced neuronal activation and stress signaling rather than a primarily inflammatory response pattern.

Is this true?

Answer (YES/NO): YES